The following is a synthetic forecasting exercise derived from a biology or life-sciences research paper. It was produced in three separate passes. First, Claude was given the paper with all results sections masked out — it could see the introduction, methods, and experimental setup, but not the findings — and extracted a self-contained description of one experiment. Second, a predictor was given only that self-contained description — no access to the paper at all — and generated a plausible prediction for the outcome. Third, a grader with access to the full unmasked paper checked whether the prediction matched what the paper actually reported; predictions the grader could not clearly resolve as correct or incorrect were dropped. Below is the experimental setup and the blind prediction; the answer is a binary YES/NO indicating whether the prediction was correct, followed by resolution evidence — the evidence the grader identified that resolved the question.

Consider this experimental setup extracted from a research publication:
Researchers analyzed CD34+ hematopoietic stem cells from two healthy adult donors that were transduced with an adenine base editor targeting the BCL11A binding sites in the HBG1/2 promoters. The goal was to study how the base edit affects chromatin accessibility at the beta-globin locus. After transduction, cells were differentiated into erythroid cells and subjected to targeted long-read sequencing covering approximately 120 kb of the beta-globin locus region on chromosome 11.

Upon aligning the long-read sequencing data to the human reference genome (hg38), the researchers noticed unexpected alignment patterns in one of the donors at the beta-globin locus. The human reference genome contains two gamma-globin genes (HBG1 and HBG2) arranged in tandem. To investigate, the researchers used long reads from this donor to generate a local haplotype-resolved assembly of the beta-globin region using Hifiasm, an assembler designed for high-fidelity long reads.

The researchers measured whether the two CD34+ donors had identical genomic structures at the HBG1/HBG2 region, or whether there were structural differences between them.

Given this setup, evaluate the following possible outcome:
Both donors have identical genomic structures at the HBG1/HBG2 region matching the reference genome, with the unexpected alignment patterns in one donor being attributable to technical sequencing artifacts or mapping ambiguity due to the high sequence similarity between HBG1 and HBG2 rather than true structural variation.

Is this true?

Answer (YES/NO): NO